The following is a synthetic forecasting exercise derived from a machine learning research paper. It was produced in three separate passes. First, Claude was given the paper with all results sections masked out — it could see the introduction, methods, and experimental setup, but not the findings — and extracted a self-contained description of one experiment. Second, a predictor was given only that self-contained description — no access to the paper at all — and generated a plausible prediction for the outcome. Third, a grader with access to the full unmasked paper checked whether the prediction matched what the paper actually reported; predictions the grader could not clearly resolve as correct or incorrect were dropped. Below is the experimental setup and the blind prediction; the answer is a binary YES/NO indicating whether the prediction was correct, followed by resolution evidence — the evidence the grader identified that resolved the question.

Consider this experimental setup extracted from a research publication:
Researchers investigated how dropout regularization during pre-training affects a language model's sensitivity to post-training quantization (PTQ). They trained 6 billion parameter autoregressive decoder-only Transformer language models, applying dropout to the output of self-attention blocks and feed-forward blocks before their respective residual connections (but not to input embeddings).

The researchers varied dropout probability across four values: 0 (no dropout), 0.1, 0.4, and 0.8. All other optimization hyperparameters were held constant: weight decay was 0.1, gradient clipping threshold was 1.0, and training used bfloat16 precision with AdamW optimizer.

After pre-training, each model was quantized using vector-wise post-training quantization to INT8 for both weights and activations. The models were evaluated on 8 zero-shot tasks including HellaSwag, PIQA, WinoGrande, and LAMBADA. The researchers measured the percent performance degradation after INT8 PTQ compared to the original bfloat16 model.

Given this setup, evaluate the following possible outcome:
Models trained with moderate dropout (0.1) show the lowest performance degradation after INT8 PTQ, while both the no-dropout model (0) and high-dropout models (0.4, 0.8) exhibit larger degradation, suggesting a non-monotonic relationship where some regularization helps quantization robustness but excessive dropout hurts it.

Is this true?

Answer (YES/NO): NO